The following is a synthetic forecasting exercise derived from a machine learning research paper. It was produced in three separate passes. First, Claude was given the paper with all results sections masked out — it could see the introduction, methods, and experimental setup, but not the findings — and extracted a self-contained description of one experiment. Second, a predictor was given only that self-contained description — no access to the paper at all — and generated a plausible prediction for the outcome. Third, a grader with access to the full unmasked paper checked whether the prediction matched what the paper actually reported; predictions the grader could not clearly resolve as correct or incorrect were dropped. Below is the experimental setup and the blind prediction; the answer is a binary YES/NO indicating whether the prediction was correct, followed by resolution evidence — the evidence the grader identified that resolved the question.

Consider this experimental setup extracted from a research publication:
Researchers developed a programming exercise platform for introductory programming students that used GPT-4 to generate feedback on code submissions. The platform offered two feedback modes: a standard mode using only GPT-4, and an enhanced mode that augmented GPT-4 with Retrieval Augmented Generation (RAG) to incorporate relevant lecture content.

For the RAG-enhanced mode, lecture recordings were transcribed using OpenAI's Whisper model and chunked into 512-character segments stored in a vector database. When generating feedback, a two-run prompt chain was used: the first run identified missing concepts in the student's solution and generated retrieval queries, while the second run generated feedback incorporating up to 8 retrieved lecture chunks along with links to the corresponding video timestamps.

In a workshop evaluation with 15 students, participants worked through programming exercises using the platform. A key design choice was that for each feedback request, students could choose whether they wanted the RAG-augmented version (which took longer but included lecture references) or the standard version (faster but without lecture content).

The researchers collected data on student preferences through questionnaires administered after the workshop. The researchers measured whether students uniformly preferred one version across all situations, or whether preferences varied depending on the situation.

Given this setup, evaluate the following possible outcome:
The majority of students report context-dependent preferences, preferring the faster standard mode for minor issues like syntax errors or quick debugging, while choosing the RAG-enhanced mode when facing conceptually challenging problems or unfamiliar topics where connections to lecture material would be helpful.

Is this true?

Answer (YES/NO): YES